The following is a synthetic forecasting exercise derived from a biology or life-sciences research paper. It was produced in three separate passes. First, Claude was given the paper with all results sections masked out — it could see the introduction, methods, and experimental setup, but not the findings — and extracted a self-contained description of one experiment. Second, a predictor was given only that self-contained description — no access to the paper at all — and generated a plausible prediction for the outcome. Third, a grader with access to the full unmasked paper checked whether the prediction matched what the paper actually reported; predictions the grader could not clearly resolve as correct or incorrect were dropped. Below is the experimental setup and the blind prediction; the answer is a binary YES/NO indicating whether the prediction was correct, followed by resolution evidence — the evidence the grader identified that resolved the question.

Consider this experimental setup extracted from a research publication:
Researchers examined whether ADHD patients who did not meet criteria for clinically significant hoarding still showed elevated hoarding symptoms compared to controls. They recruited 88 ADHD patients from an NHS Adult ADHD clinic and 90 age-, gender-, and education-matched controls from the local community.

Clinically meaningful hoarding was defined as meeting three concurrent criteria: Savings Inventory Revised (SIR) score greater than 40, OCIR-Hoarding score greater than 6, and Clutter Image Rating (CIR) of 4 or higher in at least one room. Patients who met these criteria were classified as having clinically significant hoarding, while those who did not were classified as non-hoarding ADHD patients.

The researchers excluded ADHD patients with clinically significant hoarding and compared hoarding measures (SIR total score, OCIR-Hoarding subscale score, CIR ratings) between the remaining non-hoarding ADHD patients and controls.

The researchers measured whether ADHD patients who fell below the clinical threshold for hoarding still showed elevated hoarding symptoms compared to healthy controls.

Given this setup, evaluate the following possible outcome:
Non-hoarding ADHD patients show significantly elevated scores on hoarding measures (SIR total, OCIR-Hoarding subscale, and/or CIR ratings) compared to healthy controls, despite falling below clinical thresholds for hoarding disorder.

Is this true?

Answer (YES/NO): YES